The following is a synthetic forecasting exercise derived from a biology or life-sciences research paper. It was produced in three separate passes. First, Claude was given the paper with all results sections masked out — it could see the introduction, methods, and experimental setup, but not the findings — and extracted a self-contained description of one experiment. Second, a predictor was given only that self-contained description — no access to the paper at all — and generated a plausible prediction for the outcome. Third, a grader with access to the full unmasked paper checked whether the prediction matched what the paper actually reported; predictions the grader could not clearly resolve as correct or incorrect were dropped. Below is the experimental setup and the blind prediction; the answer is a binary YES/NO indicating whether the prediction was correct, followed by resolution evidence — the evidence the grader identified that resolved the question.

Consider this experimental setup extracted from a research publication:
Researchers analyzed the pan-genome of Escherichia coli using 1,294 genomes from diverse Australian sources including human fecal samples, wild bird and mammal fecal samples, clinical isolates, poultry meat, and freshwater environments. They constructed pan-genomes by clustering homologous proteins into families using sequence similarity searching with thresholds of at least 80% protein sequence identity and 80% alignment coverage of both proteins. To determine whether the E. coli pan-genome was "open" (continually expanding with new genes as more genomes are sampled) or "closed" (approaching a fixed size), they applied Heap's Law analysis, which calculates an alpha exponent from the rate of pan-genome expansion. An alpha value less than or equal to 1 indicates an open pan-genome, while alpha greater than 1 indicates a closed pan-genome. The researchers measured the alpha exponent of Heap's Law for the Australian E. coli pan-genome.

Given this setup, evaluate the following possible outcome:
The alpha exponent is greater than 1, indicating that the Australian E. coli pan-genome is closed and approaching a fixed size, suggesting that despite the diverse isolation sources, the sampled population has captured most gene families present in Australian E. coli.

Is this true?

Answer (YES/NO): NO